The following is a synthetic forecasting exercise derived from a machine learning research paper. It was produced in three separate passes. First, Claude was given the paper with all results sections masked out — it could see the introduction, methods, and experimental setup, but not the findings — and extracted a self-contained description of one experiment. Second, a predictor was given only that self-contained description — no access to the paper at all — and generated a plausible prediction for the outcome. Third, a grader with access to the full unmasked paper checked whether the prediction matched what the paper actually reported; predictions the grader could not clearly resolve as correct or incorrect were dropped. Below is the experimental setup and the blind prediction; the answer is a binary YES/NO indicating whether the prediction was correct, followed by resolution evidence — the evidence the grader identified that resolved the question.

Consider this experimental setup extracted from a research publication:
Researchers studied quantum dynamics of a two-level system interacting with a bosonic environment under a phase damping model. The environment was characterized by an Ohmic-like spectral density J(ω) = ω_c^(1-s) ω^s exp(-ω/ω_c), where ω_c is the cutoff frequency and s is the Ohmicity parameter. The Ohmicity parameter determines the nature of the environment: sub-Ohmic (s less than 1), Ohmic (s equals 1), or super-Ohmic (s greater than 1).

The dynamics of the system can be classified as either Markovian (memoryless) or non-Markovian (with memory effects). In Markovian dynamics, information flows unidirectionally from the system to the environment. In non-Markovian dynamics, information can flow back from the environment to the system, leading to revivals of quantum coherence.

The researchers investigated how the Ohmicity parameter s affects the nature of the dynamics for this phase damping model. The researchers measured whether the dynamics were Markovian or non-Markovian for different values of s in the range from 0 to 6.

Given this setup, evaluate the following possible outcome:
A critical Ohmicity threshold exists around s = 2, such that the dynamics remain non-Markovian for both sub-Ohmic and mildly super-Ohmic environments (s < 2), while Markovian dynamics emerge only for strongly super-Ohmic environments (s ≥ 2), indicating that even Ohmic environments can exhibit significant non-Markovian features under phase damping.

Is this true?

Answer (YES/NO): NO